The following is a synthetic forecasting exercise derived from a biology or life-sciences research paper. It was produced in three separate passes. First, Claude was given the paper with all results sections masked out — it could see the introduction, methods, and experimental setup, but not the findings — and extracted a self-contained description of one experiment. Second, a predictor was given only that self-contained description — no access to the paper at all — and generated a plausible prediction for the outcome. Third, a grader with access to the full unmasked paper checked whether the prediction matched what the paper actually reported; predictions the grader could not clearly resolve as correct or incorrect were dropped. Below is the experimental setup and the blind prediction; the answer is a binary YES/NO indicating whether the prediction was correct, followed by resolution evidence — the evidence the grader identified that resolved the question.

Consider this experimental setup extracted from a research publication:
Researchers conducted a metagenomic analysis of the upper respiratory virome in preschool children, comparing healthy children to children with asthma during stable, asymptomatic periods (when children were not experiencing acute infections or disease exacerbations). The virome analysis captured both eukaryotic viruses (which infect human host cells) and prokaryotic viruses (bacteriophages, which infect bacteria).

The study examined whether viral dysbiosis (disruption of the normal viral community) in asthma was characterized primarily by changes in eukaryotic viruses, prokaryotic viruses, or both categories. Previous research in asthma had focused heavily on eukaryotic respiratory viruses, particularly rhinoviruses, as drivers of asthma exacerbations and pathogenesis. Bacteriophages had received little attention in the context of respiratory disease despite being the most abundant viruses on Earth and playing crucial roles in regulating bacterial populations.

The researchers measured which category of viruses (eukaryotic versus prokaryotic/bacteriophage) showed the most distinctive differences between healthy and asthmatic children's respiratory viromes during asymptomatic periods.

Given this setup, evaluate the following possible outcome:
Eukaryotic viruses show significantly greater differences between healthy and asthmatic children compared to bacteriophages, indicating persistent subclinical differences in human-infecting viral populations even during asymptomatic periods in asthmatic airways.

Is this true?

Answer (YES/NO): NO